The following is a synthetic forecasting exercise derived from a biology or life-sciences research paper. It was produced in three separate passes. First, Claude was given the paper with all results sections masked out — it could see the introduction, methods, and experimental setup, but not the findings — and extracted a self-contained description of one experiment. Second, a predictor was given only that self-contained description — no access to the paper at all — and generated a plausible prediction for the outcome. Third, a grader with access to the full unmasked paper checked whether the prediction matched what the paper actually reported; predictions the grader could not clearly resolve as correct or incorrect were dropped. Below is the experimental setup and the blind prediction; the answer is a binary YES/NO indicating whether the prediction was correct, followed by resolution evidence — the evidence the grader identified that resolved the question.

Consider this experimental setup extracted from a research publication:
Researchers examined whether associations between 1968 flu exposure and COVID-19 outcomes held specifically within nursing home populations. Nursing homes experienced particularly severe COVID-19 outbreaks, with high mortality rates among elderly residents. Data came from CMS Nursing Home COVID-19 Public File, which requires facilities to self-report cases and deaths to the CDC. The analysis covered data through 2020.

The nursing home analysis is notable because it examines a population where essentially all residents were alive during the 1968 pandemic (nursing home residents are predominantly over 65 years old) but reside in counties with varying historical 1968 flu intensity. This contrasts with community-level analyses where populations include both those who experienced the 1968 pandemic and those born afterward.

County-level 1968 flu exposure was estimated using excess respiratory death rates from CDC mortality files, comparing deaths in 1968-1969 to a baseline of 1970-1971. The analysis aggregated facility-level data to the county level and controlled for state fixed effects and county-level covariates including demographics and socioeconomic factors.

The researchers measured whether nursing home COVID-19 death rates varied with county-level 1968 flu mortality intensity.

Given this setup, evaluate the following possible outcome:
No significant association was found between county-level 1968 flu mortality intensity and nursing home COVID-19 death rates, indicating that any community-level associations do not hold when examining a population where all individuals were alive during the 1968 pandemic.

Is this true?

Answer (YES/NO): NO